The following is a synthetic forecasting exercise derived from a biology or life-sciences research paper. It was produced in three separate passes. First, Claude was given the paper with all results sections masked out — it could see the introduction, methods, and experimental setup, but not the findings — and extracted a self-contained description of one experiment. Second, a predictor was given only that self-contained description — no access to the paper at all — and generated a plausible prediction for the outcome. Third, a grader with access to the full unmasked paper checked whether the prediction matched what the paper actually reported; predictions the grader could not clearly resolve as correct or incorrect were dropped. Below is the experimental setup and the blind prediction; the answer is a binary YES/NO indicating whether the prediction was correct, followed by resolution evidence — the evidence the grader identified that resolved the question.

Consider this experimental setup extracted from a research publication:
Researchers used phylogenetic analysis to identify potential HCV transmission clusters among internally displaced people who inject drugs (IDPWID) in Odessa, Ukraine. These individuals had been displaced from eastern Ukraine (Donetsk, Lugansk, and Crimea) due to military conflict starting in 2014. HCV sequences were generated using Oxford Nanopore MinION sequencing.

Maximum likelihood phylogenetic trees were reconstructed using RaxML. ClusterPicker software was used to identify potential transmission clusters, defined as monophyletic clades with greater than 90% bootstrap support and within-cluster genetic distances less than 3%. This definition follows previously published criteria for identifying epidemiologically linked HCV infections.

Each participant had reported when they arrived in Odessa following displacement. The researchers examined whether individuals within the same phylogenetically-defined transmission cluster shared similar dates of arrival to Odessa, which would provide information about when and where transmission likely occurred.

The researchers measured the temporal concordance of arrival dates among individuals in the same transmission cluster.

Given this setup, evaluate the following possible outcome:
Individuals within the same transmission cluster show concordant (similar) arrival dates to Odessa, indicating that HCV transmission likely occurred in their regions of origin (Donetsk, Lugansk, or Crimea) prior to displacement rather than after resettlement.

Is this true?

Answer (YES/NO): NO